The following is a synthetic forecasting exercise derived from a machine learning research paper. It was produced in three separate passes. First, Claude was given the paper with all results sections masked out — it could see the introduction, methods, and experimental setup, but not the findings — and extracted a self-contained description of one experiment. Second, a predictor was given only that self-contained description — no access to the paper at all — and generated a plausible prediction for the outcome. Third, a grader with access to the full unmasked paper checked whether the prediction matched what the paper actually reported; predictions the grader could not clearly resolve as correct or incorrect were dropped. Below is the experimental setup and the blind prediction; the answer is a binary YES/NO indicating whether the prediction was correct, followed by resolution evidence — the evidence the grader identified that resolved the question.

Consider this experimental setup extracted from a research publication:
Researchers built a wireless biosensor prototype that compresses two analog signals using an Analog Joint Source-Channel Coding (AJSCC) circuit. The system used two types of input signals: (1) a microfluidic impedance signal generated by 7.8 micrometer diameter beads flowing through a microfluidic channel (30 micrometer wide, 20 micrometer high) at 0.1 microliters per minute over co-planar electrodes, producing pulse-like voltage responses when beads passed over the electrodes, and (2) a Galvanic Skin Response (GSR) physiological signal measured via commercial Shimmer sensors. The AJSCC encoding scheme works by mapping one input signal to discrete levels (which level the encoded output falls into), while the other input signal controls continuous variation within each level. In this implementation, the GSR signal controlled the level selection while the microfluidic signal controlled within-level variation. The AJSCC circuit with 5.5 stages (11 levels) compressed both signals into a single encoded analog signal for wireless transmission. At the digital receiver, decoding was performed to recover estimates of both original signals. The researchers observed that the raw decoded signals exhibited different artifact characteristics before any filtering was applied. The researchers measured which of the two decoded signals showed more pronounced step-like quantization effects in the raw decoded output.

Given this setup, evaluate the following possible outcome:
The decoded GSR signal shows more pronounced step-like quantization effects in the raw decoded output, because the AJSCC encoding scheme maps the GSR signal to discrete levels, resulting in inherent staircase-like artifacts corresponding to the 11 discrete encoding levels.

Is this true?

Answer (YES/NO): YES